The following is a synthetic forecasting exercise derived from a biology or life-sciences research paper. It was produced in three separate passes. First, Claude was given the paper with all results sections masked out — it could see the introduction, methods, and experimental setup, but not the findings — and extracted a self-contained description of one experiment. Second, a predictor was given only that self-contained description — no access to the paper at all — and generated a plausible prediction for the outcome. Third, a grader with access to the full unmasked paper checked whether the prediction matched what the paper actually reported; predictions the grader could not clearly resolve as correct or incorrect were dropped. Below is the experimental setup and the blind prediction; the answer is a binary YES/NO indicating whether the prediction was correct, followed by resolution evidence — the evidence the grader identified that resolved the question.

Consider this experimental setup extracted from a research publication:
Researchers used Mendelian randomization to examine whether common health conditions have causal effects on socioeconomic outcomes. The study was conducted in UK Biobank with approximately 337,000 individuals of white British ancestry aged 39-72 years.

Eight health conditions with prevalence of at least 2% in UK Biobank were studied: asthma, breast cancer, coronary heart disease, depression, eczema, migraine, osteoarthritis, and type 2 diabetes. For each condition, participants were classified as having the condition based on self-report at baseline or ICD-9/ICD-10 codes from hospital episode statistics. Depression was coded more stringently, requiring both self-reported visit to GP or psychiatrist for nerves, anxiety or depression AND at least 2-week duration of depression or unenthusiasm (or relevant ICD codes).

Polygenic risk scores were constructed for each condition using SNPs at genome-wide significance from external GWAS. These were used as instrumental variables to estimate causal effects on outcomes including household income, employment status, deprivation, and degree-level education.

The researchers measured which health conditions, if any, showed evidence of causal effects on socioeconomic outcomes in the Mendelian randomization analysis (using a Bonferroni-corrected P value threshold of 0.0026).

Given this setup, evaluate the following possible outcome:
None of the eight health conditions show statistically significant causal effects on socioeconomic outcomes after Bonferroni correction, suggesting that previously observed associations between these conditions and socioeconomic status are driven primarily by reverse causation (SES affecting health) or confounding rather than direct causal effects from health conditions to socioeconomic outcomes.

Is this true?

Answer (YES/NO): NO